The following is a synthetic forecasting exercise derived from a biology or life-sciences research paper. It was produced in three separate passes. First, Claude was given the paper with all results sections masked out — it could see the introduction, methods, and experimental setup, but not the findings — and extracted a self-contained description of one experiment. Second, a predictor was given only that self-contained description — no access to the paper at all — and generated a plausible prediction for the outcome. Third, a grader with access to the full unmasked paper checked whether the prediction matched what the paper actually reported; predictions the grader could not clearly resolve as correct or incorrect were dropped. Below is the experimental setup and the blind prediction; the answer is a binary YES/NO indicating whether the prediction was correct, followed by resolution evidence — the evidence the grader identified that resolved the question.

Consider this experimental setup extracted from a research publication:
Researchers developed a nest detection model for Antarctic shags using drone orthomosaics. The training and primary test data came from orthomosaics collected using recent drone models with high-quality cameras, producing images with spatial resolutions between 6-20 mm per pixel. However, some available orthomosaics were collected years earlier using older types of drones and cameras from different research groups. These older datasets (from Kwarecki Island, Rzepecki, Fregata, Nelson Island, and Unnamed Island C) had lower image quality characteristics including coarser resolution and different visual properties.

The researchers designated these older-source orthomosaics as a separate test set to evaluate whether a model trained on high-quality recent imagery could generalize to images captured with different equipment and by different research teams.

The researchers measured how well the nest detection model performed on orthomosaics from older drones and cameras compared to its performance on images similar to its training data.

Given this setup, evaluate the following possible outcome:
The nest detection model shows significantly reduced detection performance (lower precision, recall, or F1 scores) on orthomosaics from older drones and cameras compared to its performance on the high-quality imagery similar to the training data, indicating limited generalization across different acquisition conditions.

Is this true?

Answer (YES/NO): NO